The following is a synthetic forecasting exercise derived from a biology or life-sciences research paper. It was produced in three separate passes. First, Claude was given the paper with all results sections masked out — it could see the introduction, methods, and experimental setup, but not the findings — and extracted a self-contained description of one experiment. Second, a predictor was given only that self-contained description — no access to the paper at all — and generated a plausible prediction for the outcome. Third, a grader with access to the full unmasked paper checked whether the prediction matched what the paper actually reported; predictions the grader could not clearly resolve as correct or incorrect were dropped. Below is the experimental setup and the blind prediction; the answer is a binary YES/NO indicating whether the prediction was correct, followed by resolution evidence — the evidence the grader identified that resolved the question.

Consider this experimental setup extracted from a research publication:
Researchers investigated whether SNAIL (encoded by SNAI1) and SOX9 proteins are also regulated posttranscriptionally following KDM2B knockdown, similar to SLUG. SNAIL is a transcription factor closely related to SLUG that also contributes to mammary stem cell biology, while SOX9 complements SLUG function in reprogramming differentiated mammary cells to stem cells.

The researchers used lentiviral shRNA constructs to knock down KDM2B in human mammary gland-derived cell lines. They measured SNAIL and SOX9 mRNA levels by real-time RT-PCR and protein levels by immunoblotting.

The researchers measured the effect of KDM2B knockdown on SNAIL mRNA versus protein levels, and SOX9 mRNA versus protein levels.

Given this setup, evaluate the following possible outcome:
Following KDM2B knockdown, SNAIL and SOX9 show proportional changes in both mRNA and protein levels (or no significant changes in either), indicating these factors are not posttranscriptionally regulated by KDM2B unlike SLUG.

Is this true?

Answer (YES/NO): NO